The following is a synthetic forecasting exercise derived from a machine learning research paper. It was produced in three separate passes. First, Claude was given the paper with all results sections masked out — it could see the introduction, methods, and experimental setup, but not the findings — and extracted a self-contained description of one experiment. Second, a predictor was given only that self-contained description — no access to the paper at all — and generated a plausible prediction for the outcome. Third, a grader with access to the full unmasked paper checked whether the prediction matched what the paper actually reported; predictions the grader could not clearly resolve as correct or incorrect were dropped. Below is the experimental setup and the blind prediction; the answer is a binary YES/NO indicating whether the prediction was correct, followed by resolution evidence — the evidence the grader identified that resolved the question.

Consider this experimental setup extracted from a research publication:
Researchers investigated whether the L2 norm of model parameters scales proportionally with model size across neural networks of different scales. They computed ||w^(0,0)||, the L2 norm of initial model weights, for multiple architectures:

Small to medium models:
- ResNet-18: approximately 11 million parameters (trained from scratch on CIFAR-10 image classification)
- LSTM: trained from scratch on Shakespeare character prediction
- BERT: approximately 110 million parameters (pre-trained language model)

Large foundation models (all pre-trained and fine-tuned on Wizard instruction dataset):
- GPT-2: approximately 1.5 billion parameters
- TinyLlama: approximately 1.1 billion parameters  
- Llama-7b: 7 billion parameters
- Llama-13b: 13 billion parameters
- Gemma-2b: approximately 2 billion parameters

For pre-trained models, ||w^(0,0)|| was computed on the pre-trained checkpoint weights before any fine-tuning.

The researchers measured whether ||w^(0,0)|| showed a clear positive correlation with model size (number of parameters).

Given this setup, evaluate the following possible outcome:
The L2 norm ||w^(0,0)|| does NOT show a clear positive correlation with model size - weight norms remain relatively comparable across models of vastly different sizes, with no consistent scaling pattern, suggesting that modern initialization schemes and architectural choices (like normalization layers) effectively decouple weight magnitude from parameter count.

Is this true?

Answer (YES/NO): NO